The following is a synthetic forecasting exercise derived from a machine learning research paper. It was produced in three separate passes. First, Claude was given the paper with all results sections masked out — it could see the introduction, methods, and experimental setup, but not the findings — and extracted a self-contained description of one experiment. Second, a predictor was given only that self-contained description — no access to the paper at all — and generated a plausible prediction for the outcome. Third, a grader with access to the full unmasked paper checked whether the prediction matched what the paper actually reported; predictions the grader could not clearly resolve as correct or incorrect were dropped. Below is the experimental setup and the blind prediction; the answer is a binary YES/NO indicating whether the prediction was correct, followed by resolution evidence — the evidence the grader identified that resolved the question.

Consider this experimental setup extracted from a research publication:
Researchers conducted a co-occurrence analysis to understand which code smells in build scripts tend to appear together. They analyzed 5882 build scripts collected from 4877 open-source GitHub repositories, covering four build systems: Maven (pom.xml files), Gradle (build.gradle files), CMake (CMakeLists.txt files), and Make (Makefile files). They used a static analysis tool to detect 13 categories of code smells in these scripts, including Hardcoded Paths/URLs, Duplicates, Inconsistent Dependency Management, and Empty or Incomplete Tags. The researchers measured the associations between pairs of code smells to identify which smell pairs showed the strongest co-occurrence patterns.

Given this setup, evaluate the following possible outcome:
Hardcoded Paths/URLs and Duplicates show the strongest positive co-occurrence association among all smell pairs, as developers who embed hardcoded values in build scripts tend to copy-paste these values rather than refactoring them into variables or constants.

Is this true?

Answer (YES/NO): NO